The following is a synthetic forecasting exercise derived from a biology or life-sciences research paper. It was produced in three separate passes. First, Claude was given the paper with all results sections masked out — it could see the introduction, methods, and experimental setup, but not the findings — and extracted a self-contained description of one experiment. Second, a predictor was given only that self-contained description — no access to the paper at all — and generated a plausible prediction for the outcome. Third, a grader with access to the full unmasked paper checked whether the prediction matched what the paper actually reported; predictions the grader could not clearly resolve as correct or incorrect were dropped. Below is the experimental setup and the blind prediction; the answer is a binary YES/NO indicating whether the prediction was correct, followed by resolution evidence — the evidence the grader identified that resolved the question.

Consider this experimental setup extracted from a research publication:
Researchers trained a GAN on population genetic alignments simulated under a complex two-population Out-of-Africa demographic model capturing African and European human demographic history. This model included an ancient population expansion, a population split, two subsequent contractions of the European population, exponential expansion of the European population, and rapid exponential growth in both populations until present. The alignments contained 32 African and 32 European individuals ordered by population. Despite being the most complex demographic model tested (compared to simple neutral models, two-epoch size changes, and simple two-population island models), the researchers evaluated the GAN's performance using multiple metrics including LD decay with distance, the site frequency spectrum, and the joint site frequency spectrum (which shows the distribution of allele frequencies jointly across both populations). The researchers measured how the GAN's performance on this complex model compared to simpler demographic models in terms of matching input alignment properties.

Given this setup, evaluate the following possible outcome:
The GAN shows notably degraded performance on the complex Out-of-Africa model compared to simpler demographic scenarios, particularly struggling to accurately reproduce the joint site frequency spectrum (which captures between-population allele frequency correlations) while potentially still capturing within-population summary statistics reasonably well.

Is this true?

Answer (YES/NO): NO